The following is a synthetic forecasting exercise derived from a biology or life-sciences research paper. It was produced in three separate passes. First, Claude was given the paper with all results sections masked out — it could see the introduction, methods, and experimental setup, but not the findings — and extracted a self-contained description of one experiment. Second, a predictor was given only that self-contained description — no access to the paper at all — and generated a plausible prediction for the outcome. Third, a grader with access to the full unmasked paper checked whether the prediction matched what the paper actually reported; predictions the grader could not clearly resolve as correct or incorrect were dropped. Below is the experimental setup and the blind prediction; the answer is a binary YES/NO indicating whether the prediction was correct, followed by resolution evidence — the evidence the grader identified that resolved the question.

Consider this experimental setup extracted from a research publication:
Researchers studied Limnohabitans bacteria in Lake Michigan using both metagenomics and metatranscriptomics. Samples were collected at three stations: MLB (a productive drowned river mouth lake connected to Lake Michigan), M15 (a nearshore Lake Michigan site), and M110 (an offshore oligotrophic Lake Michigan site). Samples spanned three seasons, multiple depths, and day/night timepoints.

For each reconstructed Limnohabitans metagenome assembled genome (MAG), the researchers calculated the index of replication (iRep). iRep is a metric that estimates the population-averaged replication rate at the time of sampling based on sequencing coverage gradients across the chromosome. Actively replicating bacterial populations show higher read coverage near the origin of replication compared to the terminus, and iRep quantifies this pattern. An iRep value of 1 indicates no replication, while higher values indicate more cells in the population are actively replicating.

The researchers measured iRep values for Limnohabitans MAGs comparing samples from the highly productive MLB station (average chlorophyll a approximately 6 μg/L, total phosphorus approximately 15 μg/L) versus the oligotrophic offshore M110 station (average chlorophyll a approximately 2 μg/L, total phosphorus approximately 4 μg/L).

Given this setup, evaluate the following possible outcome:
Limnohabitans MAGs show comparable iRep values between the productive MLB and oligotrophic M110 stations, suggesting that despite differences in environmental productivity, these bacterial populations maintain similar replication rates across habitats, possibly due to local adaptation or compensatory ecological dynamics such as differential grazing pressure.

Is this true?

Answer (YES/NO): YES